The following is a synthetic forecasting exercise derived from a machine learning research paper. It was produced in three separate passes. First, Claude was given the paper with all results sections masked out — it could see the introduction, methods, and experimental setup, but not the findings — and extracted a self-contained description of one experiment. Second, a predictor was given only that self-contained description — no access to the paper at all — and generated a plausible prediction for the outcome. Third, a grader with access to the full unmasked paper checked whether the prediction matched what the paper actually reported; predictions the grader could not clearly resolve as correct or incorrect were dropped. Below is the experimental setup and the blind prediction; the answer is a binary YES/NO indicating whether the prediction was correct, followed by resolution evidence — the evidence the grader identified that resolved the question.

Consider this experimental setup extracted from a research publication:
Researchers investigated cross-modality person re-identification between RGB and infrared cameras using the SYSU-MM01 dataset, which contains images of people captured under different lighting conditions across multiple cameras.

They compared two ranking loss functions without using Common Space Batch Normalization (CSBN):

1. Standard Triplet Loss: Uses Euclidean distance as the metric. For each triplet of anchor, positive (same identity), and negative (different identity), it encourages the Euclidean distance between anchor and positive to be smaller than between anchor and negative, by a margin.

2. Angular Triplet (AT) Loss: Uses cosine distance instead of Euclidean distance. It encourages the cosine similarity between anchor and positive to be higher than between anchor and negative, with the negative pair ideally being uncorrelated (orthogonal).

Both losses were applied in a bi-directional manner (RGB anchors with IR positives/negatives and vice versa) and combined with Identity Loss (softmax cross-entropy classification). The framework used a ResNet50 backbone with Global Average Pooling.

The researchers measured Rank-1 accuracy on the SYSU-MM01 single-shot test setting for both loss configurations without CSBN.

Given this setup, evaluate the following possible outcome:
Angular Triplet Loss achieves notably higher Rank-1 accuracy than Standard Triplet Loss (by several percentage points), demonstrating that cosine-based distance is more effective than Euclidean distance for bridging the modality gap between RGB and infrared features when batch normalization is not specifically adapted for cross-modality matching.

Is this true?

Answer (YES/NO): NO